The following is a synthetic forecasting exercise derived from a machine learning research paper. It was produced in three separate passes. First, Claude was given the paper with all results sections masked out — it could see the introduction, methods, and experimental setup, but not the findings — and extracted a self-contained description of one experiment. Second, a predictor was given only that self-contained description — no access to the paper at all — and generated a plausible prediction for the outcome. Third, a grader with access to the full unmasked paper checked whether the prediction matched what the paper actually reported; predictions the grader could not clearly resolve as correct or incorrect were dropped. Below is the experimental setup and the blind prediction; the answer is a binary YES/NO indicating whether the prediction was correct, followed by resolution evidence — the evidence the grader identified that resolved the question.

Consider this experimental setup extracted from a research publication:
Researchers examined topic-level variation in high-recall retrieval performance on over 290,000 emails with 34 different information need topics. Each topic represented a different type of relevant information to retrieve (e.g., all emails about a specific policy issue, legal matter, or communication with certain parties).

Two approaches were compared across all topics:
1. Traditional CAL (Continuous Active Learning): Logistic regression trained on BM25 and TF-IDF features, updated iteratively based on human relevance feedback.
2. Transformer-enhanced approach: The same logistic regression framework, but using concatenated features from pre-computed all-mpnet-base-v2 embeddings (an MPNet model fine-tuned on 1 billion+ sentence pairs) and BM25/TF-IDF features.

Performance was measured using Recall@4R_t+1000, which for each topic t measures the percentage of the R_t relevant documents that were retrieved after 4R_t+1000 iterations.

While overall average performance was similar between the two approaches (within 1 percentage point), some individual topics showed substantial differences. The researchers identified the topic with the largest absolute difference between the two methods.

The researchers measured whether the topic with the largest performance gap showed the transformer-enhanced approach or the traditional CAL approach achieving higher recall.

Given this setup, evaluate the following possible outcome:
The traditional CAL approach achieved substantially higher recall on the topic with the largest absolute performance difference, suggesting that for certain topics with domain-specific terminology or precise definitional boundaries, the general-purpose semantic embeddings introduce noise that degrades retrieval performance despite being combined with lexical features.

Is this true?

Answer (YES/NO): NO